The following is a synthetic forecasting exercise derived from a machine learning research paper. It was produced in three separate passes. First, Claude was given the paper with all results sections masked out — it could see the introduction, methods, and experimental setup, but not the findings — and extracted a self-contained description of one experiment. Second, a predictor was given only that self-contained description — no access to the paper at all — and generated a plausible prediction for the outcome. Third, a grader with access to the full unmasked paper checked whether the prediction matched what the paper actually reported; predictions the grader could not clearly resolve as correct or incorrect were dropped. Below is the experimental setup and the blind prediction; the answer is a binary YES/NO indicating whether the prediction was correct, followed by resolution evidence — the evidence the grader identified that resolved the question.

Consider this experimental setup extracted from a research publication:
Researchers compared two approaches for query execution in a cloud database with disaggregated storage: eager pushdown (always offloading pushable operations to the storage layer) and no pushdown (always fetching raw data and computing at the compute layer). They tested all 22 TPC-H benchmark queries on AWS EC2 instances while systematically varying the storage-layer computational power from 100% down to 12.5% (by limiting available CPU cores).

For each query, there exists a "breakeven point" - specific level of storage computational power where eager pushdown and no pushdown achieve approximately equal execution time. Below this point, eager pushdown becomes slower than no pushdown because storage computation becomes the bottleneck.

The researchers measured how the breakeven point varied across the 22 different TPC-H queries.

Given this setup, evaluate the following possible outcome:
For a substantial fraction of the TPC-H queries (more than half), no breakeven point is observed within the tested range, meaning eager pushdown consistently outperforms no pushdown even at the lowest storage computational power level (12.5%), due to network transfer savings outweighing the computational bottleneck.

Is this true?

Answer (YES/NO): NO